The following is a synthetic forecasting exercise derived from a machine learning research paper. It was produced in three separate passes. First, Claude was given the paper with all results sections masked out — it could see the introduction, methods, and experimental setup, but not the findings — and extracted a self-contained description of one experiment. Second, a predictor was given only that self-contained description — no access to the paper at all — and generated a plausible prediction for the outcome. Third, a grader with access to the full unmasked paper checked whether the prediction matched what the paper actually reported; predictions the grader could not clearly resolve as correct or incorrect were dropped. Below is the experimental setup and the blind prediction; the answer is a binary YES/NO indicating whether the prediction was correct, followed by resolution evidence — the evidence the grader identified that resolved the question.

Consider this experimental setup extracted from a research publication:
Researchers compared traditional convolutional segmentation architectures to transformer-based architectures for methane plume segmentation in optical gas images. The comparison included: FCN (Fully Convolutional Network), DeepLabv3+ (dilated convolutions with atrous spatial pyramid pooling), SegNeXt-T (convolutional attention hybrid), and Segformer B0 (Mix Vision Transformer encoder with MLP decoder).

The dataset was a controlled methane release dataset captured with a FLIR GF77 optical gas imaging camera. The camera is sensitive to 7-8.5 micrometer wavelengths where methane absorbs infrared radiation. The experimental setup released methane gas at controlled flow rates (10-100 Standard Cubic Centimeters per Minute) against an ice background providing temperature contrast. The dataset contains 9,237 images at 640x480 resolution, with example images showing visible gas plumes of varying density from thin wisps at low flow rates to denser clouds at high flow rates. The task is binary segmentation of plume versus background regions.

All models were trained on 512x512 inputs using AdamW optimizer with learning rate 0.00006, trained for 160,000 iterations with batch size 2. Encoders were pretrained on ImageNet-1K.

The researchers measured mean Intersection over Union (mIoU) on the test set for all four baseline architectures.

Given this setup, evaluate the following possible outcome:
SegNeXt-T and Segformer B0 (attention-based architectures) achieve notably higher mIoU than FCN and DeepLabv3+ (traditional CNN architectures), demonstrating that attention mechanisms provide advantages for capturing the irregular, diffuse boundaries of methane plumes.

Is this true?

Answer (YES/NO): YES